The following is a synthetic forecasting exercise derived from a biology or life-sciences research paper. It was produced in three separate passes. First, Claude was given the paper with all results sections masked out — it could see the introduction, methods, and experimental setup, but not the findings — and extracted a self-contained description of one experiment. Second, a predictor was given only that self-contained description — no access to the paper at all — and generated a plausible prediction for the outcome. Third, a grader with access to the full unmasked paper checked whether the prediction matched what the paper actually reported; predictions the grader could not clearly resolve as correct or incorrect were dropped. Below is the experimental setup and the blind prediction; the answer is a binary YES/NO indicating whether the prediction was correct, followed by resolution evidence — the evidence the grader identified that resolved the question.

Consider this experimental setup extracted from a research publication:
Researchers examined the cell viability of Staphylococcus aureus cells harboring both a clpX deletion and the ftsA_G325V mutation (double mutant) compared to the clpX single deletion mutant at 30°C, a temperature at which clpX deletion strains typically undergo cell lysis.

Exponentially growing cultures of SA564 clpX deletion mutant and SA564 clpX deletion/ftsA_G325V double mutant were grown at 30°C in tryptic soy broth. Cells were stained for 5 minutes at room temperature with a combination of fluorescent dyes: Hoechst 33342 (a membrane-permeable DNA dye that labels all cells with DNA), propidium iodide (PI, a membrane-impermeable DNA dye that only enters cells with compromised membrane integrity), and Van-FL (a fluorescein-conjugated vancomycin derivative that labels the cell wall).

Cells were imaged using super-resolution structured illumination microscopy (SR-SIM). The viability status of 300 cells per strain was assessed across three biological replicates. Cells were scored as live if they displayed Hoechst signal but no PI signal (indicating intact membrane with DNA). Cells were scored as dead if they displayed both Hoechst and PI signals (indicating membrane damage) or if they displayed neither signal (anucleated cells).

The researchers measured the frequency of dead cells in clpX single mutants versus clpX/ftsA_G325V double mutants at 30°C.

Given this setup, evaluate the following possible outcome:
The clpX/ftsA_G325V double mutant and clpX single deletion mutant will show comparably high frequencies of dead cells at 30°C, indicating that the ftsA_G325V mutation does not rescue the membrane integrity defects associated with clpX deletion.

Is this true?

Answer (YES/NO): NO